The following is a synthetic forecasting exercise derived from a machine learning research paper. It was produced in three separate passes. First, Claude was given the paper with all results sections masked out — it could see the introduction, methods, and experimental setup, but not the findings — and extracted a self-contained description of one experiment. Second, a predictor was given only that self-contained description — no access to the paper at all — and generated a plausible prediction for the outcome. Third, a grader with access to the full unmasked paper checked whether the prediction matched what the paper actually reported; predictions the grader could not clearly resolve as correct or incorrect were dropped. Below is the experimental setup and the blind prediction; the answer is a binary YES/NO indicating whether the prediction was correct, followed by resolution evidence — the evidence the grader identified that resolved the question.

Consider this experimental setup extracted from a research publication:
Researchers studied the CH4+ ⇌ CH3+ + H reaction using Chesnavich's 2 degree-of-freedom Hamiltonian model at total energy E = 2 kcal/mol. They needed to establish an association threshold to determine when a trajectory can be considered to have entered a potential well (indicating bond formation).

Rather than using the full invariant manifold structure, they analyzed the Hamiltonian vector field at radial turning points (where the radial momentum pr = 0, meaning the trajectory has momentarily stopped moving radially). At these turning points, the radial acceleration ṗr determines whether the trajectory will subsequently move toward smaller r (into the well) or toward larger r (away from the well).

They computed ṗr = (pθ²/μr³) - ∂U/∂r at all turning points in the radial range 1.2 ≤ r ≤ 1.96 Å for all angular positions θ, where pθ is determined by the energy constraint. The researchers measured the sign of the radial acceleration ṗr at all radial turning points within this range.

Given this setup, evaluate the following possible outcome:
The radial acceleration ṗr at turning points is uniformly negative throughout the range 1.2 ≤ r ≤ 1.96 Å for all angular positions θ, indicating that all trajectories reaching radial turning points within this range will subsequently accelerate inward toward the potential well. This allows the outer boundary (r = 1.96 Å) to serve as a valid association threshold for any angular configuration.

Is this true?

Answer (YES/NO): YES